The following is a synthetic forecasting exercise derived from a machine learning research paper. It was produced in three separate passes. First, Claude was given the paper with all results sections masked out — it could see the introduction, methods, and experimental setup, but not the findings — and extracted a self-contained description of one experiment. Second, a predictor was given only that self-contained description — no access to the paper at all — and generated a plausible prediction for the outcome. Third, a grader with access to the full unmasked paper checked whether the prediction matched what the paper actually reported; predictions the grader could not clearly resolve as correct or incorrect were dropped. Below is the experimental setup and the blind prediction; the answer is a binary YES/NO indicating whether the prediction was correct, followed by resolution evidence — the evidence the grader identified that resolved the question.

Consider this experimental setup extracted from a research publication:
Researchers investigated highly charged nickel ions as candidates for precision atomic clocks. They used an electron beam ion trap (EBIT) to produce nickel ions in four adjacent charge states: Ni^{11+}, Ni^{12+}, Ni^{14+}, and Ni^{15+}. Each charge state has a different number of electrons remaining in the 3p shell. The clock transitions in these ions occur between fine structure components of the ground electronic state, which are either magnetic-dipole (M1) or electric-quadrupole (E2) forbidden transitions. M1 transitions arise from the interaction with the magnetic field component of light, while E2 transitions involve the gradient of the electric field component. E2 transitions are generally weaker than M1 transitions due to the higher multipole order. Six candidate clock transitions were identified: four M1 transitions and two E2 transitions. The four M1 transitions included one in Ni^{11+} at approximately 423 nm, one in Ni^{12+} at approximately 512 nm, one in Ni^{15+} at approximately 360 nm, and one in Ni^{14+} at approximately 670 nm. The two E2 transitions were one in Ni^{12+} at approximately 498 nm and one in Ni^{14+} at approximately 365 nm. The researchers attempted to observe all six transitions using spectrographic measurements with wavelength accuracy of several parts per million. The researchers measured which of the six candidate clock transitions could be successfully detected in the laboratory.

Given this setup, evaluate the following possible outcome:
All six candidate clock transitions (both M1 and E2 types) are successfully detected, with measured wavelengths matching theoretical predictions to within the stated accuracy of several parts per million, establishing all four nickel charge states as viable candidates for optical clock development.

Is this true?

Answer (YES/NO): NO